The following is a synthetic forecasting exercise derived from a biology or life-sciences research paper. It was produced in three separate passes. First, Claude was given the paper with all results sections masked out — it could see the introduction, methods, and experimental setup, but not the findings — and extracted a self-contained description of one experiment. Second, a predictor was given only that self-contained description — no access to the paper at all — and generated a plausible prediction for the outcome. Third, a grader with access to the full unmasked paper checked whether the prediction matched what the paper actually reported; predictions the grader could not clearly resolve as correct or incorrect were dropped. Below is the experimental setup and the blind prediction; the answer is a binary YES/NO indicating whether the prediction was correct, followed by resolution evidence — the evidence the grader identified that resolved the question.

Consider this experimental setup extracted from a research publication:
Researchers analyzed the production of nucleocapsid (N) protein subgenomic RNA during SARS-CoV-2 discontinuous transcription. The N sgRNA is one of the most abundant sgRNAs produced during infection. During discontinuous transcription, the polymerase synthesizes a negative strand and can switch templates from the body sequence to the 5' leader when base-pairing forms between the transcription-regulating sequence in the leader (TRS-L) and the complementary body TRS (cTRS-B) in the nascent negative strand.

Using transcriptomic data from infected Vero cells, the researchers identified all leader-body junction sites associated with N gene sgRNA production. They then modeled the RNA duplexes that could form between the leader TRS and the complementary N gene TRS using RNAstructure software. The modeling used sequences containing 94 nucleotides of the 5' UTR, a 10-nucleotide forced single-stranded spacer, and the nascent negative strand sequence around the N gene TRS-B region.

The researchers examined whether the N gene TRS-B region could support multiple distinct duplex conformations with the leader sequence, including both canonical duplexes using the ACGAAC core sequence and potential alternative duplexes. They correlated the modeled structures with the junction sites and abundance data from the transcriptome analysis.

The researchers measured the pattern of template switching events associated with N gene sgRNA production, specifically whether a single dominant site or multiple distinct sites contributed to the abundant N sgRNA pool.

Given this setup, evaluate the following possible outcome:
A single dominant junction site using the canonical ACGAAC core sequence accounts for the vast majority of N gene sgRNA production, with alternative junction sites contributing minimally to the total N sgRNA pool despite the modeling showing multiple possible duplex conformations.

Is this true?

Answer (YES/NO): YES